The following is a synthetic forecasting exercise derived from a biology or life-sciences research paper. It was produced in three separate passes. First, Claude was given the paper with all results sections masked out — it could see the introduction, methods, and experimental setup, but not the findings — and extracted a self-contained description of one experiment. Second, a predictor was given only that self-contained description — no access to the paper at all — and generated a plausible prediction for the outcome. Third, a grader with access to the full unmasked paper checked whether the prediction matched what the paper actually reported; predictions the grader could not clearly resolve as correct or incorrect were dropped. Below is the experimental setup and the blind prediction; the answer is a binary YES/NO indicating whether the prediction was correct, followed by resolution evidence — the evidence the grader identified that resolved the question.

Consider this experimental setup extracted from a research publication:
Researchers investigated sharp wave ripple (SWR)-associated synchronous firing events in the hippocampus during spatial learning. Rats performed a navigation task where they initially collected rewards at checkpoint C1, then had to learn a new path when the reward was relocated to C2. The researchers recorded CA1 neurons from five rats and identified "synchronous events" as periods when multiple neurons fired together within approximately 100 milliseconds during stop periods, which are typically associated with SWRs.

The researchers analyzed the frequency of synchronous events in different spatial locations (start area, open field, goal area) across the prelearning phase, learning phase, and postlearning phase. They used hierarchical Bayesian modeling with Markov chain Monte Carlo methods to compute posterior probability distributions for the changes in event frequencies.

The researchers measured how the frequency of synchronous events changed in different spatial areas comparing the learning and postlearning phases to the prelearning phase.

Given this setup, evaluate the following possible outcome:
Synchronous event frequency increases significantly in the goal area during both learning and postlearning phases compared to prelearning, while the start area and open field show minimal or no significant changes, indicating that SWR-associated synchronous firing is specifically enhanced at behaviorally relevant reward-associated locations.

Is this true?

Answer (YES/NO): NO